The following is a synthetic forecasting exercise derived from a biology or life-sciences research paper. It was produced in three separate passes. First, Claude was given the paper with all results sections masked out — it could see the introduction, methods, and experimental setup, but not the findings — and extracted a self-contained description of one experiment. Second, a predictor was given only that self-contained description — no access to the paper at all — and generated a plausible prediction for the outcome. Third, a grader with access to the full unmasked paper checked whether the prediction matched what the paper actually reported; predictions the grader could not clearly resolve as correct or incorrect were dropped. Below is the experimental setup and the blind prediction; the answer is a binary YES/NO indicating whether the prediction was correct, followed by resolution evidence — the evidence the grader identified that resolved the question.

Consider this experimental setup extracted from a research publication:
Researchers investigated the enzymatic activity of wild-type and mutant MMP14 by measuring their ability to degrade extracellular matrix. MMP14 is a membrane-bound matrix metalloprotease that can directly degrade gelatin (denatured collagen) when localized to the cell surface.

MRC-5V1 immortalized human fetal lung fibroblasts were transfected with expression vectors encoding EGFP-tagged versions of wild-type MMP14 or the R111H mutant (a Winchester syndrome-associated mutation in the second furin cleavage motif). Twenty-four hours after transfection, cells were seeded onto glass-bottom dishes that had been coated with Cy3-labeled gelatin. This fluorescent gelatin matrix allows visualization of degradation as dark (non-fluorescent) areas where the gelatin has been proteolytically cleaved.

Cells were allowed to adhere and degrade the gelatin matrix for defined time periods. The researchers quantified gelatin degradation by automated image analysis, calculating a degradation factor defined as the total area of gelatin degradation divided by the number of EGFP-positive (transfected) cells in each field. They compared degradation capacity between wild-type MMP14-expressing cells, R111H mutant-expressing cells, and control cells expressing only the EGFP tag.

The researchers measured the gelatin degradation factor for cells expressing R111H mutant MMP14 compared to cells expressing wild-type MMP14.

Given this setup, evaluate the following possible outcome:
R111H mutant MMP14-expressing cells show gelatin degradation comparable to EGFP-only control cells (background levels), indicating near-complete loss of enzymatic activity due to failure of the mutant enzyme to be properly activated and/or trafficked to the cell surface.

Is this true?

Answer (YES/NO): NO